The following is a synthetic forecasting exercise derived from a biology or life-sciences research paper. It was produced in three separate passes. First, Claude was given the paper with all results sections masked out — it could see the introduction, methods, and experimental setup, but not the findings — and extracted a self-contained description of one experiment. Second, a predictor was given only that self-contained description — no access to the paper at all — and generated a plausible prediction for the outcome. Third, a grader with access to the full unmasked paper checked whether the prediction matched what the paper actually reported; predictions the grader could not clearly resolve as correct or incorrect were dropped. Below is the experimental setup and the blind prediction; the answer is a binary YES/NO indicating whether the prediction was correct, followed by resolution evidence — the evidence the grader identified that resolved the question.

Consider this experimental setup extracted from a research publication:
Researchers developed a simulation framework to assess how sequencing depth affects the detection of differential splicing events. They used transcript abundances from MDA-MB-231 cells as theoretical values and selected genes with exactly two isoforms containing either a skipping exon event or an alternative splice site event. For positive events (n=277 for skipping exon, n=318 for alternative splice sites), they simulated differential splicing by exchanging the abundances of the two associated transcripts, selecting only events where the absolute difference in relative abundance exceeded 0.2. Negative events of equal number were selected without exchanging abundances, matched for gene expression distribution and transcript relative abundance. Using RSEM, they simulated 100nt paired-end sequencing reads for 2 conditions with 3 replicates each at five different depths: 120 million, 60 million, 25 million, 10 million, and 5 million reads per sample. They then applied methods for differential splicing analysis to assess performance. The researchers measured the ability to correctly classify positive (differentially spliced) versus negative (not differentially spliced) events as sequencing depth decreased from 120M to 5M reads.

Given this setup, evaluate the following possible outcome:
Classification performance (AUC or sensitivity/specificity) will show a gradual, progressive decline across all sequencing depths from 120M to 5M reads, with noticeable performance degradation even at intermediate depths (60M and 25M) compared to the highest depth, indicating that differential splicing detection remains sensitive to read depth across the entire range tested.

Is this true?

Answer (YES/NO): NO